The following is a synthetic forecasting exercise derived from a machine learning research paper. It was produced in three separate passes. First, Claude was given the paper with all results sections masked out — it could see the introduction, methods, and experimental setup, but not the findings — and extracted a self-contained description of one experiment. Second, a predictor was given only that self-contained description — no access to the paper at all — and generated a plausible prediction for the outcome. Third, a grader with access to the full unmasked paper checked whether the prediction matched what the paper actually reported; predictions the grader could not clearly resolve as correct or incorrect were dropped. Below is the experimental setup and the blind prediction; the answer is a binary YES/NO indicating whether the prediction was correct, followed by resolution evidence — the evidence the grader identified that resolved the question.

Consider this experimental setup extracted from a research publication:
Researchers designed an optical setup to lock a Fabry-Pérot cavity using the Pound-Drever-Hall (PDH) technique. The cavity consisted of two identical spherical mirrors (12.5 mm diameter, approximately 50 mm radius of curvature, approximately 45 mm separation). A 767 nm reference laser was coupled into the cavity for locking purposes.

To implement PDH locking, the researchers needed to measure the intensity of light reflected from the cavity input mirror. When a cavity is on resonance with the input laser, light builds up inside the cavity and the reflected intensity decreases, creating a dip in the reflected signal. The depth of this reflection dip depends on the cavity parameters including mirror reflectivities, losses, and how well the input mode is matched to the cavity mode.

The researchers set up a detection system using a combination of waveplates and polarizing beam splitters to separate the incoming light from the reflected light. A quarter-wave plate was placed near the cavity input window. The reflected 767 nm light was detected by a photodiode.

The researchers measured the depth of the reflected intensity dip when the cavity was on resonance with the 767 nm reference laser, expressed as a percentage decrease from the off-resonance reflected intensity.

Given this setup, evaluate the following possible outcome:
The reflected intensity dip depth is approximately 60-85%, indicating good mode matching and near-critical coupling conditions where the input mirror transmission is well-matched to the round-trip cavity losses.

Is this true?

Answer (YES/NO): NO